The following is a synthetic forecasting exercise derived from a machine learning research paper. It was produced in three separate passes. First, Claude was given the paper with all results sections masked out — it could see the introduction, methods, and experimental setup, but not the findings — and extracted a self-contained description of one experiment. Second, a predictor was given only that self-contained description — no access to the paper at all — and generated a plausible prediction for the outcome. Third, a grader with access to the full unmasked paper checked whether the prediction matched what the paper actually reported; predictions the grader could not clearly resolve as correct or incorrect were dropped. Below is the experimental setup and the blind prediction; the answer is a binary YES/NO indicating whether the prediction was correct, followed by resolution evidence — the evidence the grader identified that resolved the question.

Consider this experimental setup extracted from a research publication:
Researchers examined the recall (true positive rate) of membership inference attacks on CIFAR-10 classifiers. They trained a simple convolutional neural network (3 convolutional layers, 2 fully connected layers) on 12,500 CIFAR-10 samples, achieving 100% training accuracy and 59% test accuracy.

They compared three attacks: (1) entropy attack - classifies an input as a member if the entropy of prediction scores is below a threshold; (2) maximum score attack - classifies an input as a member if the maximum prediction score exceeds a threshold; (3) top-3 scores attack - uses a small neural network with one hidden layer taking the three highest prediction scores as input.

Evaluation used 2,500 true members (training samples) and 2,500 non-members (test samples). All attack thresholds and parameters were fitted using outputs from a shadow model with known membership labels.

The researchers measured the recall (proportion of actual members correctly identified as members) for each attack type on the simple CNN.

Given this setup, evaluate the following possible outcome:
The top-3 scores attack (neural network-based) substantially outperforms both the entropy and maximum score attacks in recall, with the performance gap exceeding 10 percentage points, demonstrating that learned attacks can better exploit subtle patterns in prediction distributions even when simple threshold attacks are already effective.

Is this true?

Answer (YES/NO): YES